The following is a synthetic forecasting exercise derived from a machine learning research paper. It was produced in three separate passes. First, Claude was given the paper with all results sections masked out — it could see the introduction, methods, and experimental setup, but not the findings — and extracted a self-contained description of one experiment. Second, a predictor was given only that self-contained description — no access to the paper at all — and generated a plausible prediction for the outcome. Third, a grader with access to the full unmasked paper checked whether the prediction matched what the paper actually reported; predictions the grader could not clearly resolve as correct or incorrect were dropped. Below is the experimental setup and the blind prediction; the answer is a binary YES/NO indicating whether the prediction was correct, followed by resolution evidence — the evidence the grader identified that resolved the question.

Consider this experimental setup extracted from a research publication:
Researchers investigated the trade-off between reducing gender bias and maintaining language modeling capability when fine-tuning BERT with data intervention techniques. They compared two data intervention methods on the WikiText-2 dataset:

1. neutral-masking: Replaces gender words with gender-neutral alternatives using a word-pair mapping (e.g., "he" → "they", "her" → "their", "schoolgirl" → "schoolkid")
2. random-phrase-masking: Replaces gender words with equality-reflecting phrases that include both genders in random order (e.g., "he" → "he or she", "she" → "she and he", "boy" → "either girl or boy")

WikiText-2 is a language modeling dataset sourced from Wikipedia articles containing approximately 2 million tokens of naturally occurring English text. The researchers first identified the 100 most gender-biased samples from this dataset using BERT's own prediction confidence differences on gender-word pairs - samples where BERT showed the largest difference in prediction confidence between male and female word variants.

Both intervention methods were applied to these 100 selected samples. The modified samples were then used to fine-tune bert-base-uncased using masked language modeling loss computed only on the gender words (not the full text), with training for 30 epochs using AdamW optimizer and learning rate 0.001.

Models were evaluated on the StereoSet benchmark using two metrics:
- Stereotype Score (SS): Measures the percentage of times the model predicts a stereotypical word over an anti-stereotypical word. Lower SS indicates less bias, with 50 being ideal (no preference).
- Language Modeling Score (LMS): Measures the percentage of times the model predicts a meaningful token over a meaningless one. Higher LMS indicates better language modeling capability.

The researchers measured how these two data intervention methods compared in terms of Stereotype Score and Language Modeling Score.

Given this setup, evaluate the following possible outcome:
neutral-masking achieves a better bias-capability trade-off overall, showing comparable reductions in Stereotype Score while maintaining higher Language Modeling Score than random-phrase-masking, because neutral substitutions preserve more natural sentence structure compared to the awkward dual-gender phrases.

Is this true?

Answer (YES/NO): NO